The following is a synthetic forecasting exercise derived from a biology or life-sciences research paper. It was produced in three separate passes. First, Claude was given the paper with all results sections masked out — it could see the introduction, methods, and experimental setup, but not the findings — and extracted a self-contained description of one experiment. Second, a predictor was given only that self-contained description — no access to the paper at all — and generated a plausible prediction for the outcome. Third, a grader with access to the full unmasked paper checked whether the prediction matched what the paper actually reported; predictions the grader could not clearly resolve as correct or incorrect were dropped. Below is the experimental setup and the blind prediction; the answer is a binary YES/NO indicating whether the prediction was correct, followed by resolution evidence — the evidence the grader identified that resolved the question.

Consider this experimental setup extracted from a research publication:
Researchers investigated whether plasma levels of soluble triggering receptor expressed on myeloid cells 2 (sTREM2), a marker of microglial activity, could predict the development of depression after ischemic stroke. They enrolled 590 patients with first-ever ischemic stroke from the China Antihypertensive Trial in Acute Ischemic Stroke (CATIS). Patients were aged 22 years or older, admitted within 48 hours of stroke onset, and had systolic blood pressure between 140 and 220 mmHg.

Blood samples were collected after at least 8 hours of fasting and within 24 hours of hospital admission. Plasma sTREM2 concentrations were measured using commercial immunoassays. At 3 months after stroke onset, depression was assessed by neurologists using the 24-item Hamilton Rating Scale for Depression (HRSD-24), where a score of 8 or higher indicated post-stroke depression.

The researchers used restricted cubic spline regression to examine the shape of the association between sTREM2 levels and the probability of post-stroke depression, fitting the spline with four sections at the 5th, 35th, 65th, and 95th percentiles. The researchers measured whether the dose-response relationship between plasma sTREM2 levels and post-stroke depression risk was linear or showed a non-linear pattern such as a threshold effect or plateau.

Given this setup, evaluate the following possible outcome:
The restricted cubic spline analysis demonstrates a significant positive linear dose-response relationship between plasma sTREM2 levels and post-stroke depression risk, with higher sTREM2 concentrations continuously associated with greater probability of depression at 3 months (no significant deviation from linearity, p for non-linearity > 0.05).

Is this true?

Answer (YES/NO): YES